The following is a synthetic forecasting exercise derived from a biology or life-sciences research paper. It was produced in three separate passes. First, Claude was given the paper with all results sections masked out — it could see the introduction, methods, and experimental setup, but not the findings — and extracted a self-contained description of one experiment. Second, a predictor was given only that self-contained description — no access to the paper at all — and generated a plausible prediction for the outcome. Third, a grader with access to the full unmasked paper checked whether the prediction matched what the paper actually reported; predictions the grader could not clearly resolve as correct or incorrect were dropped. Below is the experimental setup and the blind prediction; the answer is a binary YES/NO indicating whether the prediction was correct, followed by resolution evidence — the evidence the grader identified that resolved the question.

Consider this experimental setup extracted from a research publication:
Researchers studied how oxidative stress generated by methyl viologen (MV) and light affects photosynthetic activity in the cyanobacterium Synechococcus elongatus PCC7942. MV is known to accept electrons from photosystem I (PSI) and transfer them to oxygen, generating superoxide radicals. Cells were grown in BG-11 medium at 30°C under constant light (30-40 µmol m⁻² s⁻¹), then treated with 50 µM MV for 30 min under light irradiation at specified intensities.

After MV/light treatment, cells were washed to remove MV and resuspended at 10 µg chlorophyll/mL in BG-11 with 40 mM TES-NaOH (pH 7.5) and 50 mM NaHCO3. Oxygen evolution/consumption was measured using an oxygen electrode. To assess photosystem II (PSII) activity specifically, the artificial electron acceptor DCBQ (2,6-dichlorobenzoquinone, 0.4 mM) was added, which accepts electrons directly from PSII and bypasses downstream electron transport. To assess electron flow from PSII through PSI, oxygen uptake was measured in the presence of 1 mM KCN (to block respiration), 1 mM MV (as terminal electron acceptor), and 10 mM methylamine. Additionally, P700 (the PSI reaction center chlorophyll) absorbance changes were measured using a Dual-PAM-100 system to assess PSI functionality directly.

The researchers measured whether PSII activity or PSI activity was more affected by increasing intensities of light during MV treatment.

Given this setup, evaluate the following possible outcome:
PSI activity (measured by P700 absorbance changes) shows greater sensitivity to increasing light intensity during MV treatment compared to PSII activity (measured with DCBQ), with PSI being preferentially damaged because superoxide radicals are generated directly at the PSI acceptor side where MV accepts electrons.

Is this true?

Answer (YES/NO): NO